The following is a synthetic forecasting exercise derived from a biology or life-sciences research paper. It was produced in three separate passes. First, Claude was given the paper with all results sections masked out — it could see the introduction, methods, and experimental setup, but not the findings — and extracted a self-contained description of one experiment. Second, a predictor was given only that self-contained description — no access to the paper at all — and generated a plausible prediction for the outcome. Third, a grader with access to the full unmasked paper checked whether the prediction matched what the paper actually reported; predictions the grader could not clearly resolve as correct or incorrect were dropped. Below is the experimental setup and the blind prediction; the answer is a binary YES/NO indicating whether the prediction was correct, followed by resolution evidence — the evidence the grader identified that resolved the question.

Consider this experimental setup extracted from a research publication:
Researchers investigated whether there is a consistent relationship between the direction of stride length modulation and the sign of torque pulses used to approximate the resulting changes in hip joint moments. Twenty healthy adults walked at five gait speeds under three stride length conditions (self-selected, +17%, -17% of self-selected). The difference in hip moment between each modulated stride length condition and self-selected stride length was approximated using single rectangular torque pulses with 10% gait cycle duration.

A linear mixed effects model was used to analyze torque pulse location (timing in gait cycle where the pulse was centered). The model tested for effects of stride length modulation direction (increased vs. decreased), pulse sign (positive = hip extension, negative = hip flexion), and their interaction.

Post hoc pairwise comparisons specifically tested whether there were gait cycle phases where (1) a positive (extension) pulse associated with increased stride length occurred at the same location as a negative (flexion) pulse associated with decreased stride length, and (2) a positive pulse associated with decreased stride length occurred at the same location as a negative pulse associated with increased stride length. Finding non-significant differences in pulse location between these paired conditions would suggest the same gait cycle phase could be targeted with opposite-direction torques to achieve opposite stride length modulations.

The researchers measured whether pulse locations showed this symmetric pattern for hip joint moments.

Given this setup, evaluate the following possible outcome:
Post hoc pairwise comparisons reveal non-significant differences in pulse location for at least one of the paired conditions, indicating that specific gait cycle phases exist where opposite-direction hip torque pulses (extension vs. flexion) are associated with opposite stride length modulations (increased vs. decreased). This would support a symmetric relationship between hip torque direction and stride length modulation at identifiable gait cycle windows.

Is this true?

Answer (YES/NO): NO